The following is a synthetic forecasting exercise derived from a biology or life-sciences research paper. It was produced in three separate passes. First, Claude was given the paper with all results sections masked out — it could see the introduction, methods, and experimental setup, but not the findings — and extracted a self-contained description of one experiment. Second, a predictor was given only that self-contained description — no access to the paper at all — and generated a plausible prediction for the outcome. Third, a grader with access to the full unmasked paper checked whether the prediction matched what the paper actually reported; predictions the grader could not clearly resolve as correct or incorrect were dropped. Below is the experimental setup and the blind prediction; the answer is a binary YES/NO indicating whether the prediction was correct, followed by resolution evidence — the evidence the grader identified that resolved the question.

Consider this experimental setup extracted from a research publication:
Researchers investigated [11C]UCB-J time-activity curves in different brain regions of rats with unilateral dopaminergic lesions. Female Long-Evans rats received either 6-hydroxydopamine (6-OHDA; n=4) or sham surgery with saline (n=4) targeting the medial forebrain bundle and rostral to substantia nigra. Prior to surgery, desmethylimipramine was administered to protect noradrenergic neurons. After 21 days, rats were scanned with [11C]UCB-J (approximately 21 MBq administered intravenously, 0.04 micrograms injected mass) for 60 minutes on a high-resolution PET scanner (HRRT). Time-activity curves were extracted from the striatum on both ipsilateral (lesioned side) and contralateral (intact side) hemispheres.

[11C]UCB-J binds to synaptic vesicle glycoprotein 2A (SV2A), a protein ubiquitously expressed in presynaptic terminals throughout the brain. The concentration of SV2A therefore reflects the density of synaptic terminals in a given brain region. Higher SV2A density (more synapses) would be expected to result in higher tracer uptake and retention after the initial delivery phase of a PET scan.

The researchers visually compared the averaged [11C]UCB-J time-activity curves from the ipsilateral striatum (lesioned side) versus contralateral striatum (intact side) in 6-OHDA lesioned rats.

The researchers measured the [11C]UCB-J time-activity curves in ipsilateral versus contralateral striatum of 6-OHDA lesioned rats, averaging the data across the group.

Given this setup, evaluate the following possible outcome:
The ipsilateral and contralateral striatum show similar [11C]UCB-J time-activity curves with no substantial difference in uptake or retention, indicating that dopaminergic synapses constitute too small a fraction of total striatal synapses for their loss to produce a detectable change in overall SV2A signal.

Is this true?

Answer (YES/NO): NO